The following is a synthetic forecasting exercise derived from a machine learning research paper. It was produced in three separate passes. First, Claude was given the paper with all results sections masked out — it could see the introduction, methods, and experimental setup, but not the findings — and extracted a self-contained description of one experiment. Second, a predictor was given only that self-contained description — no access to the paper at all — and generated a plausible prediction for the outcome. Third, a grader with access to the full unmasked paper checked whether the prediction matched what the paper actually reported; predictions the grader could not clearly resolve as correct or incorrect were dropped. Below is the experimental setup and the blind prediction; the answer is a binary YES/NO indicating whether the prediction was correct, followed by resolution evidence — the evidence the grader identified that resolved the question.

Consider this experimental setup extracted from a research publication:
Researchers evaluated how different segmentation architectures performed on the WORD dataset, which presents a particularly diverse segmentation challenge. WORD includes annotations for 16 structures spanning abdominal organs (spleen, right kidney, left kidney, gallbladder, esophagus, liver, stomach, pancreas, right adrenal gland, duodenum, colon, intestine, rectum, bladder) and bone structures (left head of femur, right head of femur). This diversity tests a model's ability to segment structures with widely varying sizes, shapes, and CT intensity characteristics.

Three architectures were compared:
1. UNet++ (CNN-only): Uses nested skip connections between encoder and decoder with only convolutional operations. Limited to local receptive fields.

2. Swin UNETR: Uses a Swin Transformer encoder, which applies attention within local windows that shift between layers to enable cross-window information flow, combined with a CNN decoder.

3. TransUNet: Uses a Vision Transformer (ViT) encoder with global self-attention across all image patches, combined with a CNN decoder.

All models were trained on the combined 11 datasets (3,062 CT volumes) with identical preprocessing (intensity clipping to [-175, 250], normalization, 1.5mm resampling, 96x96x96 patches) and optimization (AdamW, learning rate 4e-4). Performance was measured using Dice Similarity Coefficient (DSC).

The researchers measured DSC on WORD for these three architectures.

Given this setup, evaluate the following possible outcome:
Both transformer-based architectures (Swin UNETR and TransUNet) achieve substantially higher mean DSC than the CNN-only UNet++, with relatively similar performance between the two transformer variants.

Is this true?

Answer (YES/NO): NO